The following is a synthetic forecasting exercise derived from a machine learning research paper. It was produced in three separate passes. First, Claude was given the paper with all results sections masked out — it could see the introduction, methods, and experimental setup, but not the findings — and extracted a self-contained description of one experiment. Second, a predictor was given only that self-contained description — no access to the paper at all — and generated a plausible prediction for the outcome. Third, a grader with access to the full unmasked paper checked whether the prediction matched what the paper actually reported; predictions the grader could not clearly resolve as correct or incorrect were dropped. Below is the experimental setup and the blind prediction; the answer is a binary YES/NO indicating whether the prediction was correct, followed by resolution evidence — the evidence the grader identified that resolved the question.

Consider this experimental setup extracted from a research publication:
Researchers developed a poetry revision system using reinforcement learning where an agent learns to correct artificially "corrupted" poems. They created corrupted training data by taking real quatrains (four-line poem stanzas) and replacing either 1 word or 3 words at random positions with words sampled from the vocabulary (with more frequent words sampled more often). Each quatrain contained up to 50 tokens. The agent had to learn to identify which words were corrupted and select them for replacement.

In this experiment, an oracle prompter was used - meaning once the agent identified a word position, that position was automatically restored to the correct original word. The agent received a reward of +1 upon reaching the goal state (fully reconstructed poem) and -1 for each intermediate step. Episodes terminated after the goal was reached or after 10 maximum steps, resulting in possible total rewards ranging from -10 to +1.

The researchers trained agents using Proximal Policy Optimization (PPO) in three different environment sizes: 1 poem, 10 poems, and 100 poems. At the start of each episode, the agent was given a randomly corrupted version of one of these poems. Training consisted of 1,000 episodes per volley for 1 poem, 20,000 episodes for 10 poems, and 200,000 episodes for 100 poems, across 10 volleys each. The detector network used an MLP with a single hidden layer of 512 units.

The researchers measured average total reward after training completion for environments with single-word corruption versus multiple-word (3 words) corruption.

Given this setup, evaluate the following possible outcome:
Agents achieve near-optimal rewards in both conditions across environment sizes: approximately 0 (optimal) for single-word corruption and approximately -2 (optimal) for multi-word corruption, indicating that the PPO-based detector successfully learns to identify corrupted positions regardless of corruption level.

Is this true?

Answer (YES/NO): NO